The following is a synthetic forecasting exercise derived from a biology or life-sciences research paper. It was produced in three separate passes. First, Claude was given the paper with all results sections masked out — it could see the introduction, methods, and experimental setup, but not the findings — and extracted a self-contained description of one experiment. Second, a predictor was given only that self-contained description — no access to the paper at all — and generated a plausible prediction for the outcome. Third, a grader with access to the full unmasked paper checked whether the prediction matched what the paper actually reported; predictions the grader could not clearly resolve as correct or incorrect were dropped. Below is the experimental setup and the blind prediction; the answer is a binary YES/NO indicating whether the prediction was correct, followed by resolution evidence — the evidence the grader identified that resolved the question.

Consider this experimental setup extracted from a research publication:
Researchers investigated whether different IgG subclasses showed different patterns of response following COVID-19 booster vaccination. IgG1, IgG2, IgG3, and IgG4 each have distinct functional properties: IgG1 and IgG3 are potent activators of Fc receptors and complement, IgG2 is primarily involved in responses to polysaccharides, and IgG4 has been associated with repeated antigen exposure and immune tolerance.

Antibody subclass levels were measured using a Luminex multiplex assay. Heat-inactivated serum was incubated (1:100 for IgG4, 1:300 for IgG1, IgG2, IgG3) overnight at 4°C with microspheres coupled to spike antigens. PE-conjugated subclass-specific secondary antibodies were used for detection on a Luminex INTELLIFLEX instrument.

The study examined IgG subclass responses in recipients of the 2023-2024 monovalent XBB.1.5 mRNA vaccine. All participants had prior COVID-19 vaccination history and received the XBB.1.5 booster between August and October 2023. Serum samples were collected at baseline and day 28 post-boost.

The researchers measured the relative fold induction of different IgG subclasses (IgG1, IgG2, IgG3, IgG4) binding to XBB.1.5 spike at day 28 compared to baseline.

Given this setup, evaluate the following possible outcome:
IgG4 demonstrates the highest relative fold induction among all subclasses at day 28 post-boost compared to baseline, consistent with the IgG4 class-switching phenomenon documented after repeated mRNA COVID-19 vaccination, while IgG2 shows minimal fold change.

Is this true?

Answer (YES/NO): NO